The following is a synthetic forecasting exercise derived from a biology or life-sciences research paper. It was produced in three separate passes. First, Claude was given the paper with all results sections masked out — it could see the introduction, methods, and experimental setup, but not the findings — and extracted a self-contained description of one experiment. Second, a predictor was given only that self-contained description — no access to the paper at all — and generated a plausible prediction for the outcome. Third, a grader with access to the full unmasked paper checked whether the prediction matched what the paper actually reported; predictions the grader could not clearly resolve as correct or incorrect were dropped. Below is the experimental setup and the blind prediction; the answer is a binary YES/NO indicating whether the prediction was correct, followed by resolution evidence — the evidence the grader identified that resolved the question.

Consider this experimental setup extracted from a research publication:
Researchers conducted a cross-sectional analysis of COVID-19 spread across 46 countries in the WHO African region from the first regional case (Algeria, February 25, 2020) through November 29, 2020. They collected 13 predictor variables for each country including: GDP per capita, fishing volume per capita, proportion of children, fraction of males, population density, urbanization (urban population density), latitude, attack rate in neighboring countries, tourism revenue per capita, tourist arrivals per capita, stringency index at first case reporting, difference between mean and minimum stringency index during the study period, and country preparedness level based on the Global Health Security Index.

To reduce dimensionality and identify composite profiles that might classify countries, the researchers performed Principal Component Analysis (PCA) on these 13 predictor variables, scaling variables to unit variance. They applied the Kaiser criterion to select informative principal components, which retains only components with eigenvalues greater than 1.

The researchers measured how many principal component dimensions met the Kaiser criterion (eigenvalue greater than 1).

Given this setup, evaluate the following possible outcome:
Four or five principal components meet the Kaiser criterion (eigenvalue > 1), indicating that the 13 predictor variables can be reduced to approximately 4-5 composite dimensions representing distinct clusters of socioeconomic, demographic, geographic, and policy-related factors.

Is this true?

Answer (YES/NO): YES